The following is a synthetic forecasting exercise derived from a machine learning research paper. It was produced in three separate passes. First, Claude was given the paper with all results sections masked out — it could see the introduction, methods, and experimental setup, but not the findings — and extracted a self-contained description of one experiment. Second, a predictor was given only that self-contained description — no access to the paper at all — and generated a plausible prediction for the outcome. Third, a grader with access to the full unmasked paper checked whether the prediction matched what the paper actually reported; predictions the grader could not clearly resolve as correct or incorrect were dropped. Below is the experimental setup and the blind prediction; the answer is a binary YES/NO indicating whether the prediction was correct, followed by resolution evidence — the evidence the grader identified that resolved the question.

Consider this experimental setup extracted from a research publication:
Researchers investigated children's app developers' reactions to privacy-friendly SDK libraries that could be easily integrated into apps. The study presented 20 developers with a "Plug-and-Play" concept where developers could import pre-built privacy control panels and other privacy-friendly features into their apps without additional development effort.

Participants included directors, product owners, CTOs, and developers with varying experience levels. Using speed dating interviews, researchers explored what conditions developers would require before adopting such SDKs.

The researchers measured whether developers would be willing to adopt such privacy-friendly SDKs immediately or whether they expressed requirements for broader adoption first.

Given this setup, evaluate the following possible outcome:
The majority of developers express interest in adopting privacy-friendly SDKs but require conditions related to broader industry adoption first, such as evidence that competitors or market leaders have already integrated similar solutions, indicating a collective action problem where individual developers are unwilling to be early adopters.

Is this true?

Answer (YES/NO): YES